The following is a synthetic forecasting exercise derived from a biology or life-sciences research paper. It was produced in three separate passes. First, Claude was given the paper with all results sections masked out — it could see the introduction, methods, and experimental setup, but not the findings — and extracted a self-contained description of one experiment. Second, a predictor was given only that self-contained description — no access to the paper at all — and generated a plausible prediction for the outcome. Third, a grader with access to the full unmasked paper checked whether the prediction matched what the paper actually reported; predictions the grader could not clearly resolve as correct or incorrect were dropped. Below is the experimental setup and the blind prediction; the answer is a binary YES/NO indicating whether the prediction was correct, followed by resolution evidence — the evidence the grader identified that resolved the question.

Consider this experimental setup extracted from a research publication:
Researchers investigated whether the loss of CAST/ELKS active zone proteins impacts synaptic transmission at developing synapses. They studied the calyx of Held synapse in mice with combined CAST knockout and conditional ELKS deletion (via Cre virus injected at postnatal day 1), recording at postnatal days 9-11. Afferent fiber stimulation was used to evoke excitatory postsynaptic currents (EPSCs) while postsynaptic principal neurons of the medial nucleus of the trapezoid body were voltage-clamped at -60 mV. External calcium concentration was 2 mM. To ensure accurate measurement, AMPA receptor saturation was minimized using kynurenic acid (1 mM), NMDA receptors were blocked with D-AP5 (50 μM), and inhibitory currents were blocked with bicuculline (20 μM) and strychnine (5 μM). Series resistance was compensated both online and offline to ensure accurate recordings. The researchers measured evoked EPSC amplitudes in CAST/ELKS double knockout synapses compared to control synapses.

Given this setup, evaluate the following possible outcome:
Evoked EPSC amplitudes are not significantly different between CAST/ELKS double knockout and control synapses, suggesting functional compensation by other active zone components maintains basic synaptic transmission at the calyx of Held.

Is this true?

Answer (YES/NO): YES